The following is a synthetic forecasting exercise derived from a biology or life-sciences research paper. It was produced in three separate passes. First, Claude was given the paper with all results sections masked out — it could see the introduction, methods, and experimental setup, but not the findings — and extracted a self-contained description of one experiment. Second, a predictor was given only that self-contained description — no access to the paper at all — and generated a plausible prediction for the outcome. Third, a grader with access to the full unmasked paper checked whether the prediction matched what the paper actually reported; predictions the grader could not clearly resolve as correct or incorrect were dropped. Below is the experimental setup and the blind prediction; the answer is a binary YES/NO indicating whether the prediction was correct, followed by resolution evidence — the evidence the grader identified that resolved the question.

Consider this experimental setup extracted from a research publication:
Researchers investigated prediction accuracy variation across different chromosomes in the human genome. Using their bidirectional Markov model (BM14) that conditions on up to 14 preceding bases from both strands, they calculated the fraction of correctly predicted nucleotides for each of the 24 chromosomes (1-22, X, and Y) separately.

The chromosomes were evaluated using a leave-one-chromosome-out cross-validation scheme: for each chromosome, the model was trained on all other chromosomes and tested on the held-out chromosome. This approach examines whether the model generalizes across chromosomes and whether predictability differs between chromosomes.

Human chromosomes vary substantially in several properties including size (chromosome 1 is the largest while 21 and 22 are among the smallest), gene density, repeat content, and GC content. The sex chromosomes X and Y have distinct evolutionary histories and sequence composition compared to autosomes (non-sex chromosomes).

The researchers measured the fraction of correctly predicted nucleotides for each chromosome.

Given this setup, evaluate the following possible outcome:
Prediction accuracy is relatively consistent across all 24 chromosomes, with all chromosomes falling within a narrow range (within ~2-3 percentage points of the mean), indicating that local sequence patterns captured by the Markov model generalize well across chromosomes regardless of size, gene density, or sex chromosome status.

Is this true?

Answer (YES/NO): NO